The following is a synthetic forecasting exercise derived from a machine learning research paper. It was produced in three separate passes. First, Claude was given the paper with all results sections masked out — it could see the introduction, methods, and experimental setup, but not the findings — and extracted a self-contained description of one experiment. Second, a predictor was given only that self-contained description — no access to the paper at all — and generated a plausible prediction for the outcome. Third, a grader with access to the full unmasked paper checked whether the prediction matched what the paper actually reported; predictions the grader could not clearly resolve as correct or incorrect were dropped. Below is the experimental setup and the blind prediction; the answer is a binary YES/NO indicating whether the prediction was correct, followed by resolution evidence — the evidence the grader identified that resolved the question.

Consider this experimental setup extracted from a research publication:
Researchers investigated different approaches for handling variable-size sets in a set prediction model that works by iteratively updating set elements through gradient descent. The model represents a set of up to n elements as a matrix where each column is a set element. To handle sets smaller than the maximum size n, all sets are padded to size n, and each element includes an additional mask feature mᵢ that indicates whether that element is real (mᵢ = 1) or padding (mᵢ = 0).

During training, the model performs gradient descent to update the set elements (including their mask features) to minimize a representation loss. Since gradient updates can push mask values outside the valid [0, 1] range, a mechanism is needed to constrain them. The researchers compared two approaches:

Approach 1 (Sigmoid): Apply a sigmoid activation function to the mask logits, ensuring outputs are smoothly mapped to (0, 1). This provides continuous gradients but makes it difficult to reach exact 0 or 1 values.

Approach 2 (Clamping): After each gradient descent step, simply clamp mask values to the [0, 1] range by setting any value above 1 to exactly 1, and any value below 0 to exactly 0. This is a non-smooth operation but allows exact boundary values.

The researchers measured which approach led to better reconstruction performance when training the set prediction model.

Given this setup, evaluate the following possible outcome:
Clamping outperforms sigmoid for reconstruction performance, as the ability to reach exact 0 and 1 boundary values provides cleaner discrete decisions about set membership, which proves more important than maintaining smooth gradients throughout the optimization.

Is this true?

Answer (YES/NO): YES